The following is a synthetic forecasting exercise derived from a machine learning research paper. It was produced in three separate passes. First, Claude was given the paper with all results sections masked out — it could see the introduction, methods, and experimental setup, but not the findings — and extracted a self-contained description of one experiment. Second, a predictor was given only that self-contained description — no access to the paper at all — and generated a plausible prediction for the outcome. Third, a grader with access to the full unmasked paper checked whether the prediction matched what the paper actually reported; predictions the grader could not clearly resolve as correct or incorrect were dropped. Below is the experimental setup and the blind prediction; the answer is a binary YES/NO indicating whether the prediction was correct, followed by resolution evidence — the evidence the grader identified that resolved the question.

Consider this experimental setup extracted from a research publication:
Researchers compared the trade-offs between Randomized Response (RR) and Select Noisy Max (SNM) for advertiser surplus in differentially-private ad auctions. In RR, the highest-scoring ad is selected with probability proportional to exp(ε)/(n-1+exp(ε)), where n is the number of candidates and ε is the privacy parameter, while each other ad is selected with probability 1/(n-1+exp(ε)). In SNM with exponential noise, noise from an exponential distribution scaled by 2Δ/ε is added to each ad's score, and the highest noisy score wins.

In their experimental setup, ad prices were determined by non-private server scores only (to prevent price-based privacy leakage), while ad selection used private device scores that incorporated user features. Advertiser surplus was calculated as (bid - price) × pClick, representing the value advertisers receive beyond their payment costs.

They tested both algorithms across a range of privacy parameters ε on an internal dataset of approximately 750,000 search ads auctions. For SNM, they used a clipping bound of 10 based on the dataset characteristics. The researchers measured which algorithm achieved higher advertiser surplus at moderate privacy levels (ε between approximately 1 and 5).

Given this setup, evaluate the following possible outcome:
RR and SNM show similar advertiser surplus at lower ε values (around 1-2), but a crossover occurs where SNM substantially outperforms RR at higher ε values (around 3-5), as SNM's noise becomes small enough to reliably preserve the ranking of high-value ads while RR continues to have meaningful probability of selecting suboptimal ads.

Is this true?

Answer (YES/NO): NO